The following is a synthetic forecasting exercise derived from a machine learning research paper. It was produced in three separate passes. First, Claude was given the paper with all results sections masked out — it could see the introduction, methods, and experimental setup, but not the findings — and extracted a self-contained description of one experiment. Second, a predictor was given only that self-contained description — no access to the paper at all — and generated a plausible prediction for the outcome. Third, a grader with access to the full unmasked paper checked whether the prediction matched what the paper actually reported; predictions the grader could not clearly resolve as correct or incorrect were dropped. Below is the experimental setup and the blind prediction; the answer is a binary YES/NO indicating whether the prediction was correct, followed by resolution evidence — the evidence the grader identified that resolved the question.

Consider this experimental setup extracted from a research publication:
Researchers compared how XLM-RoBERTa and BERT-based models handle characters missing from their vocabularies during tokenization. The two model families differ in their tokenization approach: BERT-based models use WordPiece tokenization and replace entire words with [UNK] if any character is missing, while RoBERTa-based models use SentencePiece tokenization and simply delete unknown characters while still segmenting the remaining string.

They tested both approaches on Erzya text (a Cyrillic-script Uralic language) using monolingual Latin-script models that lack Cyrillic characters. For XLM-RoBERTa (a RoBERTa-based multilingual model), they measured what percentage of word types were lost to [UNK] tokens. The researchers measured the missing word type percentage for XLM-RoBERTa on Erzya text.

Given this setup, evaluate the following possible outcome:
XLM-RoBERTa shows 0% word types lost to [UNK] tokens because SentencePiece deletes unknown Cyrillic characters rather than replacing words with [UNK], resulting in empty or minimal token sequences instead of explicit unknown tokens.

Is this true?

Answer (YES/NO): YES